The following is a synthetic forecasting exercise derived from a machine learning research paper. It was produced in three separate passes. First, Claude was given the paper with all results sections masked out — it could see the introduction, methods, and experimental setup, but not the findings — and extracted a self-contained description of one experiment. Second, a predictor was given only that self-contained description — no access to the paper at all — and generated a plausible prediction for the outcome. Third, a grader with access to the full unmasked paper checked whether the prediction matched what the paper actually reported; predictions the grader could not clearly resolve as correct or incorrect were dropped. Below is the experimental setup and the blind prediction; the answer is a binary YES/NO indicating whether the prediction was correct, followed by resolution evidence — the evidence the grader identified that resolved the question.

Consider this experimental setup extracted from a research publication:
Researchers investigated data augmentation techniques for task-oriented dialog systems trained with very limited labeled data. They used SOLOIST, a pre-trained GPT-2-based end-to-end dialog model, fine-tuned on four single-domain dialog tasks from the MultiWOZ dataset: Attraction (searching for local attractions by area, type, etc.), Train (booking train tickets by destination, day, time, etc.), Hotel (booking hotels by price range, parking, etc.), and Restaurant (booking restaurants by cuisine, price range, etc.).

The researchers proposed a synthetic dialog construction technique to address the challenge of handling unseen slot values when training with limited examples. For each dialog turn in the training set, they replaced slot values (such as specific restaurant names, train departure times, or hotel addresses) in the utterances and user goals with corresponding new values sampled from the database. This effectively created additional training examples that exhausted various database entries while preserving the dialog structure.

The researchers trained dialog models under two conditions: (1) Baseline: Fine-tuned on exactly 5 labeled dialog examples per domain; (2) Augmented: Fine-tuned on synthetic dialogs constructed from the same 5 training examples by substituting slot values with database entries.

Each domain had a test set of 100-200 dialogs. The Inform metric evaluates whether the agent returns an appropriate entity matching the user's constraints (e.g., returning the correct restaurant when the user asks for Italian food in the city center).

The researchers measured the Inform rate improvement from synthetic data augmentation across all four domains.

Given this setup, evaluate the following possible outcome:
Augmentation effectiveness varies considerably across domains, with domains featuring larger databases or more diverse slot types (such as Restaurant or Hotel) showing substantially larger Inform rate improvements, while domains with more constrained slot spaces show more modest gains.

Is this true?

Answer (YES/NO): NO